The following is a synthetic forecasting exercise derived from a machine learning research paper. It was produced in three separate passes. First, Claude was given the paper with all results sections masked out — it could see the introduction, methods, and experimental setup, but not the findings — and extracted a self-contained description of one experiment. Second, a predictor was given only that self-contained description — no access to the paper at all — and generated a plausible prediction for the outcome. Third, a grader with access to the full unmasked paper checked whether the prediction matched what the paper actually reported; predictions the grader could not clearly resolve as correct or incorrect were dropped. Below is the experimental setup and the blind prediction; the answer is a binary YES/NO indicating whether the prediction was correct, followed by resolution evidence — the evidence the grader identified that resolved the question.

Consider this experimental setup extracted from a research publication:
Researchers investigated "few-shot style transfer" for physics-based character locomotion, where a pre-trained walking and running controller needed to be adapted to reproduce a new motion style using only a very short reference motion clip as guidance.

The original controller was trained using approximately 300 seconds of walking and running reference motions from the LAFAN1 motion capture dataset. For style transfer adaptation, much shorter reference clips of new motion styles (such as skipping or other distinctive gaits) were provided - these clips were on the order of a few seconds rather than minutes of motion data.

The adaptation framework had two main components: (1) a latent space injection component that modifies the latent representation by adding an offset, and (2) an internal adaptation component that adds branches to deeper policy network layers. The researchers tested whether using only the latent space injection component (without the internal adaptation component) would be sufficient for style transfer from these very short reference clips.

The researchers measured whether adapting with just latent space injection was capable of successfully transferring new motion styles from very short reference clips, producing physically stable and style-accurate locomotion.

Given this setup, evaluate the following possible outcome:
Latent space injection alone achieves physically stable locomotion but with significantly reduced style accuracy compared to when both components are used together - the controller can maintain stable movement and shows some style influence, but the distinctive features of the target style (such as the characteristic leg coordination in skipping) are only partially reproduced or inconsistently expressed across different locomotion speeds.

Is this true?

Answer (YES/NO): NO